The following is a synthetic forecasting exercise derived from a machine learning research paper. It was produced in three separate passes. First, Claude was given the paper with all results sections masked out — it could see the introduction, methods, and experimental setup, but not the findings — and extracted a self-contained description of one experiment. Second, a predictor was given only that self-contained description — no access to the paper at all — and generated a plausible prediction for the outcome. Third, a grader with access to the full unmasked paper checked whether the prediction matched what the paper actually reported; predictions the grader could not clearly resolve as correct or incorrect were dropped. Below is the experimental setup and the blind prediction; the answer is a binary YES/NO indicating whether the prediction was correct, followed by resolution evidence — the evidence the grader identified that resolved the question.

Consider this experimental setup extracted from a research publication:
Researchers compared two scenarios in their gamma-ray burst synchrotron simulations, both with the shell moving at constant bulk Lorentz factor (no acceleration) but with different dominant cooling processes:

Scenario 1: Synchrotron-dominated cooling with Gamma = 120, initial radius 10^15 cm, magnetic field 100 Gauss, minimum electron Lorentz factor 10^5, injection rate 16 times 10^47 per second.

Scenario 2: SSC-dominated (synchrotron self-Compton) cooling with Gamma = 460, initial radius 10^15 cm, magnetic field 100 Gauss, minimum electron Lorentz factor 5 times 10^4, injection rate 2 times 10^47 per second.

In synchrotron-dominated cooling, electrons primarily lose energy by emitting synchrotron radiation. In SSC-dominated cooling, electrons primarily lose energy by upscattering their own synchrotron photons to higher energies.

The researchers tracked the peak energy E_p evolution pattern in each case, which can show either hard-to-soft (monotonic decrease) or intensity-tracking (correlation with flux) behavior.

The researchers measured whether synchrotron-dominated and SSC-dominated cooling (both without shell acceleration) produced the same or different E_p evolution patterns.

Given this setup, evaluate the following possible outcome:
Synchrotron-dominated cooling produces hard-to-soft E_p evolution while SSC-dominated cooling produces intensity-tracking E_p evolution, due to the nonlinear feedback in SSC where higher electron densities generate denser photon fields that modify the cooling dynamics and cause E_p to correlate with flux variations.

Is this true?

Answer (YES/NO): NO